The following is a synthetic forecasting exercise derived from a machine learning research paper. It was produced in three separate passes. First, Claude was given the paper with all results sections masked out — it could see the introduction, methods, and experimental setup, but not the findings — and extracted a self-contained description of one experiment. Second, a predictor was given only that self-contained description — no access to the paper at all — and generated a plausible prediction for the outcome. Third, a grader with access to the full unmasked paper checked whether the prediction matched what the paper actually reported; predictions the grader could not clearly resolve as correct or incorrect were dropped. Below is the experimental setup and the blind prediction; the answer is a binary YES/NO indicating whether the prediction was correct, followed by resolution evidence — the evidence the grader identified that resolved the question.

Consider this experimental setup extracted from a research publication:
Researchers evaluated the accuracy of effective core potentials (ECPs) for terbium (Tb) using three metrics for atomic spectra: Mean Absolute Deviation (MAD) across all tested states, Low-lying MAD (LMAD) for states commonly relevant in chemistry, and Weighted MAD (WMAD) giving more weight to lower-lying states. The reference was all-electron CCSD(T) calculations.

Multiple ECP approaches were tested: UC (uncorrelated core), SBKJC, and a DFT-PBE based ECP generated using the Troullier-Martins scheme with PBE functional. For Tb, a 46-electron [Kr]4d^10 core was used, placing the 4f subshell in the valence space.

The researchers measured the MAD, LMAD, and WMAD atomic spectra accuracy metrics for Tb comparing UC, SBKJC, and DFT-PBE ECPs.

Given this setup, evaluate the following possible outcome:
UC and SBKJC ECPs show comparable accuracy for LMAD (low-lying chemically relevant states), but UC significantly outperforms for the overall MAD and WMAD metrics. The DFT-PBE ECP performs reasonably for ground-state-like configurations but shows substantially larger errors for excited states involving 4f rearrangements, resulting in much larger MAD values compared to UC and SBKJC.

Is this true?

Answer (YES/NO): NO